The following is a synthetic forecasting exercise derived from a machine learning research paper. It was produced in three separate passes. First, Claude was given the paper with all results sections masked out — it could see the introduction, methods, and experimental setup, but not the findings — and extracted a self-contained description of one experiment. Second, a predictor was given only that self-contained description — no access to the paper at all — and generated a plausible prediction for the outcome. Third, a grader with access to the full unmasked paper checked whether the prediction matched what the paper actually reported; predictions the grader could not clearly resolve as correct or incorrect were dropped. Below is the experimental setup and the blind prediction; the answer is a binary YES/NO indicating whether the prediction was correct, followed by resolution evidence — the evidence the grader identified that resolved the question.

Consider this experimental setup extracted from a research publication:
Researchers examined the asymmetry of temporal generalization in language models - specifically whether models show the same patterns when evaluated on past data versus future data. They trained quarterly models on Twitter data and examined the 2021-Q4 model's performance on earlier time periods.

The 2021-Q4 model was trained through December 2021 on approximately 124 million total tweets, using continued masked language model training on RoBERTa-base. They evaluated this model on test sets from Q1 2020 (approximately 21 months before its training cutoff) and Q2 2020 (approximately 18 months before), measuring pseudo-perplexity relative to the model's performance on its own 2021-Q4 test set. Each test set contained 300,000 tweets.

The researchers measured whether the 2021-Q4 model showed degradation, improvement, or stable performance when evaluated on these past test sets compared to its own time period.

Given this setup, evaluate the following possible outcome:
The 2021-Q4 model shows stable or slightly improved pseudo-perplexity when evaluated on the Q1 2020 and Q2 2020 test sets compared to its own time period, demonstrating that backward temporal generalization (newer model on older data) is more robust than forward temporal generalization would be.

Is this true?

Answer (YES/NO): YES